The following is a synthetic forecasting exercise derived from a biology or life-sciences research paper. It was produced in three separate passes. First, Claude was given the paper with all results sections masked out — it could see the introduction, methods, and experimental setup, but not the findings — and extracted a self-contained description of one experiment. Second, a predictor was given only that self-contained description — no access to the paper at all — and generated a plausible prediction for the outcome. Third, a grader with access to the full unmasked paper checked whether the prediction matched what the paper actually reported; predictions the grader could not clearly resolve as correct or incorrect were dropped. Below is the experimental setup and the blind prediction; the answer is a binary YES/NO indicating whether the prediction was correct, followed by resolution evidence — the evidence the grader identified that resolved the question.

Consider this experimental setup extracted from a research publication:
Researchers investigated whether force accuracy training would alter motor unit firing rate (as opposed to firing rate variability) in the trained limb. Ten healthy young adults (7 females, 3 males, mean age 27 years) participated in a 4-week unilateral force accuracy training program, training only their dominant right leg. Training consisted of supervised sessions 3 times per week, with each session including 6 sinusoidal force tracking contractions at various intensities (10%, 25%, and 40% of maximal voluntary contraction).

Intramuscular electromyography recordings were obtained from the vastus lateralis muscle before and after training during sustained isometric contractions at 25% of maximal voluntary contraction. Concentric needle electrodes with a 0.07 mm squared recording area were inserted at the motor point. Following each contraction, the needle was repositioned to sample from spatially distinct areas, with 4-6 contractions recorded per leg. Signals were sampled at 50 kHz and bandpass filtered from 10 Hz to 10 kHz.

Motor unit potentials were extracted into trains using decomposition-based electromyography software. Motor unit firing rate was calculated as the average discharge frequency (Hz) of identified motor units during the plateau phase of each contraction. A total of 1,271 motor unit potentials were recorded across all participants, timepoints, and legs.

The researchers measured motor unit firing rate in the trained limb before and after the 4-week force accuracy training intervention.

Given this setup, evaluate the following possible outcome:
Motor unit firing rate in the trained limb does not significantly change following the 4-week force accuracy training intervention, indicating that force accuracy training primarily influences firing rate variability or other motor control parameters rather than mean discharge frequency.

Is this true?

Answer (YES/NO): YES